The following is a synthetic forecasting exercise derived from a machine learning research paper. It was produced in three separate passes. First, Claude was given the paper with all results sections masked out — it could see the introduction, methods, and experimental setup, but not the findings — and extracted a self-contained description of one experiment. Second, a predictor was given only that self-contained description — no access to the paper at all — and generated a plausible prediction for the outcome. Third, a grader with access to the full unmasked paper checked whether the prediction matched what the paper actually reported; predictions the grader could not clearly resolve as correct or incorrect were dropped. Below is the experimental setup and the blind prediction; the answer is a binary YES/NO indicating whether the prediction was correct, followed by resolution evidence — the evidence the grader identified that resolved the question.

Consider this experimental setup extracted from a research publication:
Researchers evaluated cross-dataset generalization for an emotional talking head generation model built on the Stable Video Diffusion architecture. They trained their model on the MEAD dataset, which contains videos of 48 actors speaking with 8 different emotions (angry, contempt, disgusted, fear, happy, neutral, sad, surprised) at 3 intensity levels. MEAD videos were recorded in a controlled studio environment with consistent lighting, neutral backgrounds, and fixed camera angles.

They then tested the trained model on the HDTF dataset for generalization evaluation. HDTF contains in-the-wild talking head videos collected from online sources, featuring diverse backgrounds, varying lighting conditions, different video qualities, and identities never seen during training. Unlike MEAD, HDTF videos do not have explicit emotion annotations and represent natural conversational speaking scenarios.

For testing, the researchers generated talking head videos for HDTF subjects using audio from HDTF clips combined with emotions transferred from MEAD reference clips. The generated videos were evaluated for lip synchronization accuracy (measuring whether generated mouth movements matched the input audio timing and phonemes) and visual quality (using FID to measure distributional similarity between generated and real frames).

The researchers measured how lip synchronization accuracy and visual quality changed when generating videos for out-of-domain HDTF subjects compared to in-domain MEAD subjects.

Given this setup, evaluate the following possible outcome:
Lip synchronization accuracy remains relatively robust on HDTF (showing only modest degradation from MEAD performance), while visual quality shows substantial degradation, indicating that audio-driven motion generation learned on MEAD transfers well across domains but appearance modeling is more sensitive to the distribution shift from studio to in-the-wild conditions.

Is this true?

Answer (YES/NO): NO